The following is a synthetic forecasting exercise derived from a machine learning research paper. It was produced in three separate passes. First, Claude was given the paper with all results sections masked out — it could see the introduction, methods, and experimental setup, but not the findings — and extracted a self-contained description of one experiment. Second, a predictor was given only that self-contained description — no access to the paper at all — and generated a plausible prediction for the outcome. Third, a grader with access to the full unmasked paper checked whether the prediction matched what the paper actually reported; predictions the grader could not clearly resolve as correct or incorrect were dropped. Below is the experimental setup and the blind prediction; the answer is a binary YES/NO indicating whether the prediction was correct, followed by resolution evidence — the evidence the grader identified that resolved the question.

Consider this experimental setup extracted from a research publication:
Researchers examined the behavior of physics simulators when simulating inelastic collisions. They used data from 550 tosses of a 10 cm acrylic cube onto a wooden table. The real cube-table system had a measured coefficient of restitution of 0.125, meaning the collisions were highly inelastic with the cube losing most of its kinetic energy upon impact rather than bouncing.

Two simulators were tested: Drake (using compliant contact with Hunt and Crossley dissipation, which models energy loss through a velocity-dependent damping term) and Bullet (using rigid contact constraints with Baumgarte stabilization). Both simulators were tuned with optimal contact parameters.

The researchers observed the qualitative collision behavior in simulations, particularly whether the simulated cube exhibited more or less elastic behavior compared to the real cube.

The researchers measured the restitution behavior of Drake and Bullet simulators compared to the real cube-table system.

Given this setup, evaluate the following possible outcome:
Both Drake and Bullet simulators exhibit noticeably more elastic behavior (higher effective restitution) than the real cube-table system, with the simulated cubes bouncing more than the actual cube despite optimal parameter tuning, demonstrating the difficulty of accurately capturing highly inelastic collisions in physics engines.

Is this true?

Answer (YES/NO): NO